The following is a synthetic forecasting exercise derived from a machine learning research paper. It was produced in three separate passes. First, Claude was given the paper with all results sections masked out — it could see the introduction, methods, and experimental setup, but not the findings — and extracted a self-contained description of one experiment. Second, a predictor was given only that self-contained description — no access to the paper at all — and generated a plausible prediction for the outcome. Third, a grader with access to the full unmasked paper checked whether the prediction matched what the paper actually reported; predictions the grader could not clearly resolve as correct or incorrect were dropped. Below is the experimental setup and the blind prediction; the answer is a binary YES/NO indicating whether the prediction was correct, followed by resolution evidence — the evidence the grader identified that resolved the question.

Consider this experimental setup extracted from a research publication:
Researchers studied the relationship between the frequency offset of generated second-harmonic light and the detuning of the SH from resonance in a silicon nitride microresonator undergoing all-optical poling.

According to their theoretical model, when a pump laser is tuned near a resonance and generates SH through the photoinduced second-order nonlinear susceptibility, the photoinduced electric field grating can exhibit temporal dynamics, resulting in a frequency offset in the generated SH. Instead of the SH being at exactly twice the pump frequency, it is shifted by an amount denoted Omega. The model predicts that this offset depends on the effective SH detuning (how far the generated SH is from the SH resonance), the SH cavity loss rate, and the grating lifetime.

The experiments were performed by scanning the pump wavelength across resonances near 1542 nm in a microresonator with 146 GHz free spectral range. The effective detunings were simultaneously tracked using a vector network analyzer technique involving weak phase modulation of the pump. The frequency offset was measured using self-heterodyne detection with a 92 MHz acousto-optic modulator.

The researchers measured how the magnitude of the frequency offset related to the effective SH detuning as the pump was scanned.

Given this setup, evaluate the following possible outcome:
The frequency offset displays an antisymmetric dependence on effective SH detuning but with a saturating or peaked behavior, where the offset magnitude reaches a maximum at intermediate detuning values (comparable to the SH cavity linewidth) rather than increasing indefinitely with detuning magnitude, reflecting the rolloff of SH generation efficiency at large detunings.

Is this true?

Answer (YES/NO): NO